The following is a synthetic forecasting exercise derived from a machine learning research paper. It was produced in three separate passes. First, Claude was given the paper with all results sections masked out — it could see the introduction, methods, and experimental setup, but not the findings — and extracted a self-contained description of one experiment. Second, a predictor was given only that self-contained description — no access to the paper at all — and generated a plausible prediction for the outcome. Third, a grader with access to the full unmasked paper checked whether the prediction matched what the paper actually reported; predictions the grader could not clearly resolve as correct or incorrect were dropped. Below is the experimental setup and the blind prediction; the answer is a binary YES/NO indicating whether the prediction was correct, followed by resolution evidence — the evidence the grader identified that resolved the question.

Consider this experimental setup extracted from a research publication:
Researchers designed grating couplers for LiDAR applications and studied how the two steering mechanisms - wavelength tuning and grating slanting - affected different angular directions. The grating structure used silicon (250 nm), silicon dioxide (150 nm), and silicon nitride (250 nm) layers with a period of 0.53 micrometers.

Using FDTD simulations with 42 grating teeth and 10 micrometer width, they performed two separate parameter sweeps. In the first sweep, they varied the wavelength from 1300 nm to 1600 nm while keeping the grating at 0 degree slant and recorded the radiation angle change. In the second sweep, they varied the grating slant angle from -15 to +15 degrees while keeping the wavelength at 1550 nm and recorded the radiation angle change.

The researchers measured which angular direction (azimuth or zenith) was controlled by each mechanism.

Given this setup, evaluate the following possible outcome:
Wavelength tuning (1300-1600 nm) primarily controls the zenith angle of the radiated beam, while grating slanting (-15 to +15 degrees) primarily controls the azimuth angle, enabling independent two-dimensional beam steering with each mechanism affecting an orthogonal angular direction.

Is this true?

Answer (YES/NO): NO